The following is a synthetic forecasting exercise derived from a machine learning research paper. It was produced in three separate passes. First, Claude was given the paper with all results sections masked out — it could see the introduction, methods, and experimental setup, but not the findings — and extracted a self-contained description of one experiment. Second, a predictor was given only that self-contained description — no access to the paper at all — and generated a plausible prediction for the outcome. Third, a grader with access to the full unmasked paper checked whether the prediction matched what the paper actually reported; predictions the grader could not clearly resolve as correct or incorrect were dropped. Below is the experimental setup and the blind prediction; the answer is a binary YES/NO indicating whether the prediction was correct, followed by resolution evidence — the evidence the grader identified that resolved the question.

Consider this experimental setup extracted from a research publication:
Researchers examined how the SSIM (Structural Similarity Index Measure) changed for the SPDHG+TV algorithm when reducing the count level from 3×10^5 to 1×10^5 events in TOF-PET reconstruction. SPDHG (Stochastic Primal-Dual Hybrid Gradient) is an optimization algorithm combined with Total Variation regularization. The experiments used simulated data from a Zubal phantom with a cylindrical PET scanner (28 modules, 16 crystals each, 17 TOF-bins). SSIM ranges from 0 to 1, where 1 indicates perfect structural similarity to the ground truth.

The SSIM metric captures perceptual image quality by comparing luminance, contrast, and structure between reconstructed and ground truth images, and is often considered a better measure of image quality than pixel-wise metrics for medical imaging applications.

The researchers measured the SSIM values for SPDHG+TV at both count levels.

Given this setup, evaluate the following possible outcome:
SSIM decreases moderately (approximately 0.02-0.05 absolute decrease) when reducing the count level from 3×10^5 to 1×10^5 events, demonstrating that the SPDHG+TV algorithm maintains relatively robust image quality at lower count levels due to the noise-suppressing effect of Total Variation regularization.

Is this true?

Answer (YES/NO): NO